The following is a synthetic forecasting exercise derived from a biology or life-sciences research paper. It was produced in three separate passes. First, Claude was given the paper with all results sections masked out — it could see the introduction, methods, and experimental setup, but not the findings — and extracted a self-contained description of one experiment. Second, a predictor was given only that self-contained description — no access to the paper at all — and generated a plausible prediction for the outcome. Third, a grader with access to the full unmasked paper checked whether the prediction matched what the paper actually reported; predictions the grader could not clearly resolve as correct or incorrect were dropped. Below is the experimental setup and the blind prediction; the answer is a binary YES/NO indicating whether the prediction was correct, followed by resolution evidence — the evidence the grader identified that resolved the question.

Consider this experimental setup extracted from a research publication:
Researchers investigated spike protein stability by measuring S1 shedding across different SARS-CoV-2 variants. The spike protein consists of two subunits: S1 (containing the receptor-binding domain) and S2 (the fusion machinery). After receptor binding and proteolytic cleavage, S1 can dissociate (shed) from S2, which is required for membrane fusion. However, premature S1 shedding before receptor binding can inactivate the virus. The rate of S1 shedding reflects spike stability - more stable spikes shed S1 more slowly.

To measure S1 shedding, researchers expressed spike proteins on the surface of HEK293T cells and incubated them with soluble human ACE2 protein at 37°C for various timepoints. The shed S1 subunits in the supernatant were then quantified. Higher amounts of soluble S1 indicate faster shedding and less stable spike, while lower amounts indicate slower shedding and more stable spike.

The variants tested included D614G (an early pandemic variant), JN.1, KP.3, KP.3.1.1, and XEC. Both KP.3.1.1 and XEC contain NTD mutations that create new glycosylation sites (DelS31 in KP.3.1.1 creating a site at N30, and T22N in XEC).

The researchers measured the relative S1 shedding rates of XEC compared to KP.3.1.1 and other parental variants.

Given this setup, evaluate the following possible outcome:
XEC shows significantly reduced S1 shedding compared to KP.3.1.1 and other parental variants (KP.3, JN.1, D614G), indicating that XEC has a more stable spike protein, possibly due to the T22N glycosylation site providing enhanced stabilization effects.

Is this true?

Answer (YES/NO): NO